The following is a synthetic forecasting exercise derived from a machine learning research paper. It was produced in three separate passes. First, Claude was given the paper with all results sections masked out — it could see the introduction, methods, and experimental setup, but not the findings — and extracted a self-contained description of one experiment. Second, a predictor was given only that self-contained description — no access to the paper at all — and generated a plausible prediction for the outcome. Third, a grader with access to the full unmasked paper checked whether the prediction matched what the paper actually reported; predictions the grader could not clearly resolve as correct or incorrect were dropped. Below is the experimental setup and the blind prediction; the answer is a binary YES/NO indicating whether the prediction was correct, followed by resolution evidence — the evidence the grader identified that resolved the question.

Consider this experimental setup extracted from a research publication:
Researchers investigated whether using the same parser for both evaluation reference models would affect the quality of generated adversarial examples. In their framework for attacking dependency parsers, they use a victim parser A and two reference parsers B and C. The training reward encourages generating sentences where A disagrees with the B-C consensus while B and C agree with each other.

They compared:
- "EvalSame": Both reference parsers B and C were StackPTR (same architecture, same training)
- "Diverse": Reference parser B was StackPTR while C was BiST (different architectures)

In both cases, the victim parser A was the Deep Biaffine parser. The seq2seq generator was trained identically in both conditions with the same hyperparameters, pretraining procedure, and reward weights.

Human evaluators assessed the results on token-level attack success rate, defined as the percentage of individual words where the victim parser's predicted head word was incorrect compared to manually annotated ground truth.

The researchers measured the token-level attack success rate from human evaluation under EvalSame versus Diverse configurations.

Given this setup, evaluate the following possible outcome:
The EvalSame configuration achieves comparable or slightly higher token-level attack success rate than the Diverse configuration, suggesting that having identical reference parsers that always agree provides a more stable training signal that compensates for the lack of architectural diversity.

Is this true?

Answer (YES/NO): NO